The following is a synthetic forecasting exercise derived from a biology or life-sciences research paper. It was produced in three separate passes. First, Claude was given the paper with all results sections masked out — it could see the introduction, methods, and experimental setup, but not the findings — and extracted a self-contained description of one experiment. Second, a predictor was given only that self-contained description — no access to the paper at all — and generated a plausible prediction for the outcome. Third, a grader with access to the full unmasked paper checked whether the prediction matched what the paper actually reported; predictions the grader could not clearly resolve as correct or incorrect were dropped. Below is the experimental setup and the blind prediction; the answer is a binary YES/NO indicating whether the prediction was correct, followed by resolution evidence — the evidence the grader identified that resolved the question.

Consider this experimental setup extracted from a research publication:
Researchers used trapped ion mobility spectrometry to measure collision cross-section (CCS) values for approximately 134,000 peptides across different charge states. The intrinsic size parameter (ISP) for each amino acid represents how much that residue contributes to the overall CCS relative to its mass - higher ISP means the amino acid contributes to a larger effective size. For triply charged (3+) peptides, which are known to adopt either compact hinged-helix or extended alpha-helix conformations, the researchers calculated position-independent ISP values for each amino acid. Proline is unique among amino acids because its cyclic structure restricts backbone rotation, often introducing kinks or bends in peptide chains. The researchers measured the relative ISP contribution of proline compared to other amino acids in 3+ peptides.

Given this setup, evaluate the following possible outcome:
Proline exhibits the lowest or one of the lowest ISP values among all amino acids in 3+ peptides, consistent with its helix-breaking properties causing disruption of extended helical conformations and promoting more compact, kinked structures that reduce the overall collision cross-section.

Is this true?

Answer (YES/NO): YES